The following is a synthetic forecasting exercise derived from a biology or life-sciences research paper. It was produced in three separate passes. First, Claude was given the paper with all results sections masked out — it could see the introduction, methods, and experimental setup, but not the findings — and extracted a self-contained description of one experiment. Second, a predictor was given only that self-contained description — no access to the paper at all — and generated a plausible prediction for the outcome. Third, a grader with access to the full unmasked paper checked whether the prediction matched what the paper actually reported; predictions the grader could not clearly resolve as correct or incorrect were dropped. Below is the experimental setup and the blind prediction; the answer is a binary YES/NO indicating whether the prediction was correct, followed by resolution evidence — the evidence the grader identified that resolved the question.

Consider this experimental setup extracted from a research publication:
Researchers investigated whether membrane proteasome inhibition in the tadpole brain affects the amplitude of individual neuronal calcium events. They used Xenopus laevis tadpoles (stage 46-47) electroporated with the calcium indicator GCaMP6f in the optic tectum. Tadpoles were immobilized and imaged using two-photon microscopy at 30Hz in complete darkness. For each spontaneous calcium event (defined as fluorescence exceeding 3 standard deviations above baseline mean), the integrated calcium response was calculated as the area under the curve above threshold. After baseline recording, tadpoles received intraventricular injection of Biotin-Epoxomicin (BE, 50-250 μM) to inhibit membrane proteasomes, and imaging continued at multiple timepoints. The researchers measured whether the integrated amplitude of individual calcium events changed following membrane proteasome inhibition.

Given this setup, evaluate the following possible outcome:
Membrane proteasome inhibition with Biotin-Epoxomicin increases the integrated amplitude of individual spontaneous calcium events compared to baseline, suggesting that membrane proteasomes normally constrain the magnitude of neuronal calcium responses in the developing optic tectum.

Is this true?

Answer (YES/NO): YES